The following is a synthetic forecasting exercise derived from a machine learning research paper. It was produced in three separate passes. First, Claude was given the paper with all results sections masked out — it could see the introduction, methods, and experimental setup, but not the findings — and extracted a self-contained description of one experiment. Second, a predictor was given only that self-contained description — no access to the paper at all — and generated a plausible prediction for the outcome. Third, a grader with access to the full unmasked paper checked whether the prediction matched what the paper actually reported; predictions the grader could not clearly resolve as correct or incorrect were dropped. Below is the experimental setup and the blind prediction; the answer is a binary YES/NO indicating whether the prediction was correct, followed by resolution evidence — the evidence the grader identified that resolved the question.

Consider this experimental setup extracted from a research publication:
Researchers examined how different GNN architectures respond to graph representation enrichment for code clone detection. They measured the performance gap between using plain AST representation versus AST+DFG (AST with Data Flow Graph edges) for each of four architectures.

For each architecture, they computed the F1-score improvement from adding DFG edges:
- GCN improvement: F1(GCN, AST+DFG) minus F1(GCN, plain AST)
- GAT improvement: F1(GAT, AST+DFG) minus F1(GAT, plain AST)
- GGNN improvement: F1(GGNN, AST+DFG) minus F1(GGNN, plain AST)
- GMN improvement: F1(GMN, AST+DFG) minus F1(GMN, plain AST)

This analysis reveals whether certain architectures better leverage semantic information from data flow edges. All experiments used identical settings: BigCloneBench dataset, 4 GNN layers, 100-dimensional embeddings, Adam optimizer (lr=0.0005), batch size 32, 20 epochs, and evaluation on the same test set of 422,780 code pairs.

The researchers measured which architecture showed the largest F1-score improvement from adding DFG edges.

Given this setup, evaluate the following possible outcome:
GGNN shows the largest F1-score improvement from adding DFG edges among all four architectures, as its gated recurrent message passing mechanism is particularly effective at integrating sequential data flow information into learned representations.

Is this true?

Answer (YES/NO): NO